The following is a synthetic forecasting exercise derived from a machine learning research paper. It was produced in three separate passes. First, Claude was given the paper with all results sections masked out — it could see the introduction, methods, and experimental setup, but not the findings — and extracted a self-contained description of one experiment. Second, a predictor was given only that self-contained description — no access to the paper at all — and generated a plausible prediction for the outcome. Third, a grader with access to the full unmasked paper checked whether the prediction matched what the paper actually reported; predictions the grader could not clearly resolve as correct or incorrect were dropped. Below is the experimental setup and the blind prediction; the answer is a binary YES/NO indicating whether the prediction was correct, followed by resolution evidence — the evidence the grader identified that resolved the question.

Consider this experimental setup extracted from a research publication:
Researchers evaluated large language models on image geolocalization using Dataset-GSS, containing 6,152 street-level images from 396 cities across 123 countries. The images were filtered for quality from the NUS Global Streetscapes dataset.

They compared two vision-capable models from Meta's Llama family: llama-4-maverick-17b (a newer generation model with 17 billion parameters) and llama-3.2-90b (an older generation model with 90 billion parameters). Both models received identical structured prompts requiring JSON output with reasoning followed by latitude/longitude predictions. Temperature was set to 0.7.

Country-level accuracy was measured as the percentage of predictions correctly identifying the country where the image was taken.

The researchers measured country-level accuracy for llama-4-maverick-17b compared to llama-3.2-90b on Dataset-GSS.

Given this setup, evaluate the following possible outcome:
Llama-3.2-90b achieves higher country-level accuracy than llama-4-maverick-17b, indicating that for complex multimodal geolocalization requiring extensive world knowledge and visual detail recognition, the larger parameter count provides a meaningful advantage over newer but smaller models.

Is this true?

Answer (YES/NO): NO